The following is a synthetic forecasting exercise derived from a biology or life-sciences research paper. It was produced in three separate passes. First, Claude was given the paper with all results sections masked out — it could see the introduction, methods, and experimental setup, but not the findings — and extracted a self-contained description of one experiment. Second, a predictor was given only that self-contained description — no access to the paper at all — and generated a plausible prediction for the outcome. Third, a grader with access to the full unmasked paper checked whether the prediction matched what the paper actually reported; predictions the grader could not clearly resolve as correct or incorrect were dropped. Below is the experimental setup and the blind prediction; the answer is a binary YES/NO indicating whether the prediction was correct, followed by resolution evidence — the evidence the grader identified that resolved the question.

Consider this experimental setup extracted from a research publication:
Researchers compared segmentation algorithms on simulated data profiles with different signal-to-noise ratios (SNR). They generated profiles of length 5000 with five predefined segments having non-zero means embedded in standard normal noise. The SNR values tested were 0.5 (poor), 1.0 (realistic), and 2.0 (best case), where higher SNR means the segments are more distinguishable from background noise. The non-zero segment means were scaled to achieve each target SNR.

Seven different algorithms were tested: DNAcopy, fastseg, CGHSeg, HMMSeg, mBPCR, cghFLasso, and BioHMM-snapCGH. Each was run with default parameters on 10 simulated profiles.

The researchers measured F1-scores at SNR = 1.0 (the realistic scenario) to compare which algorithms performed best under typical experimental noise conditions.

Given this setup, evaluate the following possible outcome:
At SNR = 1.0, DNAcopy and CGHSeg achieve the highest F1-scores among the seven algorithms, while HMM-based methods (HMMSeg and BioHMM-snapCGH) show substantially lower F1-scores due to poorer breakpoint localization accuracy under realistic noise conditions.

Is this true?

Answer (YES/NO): NO